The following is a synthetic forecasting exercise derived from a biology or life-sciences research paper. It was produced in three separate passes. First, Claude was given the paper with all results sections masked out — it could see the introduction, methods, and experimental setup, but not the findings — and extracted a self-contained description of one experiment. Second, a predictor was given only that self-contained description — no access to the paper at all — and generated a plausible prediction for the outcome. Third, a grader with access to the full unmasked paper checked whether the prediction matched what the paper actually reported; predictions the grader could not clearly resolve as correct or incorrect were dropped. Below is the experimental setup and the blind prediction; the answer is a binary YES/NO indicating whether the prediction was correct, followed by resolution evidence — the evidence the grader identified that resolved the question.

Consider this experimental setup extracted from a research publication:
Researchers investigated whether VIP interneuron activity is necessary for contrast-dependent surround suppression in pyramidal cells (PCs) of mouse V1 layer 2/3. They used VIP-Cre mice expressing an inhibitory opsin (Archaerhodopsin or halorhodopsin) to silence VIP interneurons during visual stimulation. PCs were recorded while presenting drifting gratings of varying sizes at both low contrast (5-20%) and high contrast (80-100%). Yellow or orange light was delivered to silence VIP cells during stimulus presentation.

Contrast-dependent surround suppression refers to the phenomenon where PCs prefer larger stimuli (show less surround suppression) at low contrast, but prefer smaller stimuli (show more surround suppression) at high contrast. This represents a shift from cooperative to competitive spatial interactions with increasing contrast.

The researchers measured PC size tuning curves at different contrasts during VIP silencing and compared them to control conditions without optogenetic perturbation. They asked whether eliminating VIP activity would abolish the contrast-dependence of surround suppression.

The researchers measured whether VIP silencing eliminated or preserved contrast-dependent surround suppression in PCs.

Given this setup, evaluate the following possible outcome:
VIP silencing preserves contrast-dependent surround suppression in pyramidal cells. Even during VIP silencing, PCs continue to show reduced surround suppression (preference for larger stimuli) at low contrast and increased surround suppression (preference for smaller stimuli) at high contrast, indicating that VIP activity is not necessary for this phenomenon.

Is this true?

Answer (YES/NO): YES